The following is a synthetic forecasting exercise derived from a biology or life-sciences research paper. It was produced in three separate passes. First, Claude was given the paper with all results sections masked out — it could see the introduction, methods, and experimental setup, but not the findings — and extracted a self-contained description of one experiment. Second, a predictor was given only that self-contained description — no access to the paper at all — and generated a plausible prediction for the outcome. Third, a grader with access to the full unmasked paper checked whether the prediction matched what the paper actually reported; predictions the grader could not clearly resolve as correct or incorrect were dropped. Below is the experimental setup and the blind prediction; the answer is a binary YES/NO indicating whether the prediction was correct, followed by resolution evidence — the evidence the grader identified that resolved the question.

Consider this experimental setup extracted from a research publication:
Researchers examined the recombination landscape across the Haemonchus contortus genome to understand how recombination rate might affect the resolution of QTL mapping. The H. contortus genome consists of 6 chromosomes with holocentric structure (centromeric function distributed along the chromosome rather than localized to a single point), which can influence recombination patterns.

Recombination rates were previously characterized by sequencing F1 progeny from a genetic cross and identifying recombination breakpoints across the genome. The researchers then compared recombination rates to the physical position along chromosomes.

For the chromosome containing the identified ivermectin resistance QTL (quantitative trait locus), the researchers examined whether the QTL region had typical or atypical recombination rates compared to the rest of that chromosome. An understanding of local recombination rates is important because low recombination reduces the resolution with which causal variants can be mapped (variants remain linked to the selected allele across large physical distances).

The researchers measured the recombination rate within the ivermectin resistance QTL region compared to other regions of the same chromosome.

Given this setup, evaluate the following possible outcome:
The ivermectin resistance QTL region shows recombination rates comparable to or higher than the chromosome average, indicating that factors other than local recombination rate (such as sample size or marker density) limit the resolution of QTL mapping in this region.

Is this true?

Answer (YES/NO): NO